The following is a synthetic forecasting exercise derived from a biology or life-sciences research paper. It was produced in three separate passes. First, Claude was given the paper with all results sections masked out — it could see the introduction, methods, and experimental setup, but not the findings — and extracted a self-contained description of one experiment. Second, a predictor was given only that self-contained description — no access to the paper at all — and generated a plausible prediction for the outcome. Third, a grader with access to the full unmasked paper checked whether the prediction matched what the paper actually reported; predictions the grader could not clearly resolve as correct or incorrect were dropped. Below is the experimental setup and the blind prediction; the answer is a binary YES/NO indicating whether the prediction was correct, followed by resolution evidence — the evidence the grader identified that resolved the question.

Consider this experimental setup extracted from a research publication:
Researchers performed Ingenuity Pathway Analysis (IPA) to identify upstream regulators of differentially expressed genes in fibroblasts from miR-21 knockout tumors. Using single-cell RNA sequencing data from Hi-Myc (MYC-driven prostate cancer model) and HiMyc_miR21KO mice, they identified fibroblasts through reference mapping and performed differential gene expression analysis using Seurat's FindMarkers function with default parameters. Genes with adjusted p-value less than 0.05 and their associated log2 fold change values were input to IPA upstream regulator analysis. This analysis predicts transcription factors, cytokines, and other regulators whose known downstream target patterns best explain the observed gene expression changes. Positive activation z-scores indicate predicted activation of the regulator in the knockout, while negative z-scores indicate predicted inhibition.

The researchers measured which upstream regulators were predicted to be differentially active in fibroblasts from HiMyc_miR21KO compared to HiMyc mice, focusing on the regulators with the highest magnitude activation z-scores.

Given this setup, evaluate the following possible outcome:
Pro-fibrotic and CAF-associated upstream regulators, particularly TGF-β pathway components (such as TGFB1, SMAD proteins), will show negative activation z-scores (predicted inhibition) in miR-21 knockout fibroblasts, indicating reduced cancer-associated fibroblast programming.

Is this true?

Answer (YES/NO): YES